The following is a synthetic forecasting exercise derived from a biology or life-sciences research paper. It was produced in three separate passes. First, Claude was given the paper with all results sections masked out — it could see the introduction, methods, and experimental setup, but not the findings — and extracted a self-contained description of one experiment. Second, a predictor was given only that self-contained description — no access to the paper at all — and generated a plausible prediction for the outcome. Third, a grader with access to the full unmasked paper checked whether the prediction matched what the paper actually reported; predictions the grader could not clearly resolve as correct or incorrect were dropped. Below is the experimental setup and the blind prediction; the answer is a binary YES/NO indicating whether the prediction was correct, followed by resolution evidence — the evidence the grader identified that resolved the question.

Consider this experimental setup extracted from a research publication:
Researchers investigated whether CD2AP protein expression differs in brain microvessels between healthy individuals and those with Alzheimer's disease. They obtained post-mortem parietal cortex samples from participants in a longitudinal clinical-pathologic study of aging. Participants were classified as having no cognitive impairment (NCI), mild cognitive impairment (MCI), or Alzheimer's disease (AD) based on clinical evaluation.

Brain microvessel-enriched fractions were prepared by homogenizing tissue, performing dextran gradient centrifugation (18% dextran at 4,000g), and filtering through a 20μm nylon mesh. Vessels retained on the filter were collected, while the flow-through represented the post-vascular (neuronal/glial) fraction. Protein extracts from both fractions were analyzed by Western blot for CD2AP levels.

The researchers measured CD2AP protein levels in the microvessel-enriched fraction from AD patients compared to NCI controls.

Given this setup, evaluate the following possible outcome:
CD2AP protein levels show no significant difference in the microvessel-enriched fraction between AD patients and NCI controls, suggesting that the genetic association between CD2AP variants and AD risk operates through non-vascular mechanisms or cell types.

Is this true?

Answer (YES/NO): NO